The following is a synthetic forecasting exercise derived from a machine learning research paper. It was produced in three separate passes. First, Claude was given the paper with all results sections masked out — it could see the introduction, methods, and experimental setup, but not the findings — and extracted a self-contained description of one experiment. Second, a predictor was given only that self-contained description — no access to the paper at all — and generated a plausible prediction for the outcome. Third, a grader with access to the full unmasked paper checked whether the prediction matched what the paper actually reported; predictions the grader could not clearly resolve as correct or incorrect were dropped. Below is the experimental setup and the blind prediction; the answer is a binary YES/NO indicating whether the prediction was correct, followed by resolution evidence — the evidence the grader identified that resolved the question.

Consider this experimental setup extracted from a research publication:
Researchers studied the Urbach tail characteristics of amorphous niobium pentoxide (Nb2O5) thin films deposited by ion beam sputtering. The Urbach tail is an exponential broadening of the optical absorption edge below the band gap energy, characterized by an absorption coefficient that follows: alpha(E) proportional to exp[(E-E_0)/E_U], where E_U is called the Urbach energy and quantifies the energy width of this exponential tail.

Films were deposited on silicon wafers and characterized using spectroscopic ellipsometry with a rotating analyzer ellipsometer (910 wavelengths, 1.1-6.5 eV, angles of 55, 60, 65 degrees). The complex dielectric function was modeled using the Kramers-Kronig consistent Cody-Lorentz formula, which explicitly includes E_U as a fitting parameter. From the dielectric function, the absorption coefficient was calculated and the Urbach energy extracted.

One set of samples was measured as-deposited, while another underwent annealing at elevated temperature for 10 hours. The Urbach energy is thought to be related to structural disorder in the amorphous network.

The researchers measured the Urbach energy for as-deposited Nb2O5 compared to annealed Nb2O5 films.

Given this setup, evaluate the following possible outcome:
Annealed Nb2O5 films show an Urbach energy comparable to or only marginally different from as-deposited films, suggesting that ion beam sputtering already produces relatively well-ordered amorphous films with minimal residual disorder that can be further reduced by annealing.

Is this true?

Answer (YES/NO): NO